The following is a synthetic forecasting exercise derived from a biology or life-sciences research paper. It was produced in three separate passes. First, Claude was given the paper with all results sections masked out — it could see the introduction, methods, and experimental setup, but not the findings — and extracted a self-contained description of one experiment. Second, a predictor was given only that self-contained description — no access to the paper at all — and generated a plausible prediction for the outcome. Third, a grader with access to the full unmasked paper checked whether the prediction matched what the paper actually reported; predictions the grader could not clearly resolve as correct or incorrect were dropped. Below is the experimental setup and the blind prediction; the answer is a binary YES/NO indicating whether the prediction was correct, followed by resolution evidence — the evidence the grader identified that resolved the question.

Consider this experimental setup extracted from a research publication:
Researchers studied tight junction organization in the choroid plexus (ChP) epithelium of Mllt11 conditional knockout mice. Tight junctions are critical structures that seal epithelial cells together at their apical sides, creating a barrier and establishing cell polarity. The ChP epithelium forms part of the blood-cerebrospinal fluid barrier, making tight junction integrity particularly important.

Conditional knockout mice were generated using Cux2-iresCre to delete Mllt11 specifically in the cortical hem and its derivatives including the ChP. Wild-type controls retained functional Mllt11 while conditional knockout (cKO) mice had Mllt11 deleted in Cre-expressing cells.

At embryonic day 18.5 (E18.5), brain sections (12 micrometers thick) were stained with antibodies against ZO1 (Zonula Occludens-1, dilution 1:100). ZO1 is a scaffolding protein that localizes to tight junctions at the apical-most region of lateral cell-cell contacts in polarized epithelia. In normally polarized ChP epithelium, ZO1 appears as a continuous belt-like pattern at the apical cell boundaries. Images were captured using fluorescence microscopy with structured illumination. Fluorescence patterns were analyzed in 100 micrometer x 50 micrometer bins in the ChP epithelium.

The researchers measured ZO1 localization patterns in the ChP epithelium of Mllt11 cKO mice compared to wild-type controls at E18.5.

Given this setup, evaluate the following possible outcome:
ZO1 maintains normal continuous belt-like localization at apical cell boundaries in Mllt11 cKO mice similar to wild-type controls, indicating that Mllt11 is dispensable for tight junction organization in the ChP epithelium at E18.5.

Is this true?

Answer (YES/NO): NO